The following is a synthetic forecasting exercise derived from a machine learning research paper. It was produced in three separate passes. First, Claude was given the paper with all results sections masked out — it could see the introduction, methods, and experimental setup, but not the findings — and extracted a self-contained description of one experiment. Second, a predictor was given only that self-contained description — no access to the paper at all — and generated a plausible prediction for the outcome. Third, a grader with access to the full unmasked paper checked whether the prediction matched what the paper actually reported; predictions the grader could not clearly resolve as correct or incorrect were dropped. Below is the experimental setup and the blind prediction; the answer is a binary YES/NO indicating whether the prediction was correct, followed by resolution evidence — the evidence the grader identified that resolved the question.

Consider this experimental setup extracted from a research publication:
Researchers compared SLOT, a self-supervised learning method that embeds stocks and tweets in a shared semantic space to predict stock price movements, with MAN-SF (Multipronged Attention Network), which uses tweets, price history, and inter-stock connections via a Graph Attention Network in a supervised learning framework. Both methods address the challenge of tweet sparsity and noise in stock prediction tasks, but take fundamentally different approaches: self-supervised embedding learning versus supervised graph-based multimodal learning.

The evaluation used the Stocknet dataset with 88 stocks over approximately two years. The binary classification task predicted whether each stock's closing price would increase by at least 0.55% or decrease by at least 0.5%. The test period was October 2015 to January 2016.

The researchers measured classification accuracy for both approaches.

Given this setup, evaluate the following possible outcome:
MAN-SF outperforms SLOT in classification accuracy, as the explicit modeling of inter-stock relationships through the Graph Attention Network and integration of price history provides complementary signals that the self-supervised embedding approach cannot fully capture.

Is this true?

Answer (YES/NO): YES